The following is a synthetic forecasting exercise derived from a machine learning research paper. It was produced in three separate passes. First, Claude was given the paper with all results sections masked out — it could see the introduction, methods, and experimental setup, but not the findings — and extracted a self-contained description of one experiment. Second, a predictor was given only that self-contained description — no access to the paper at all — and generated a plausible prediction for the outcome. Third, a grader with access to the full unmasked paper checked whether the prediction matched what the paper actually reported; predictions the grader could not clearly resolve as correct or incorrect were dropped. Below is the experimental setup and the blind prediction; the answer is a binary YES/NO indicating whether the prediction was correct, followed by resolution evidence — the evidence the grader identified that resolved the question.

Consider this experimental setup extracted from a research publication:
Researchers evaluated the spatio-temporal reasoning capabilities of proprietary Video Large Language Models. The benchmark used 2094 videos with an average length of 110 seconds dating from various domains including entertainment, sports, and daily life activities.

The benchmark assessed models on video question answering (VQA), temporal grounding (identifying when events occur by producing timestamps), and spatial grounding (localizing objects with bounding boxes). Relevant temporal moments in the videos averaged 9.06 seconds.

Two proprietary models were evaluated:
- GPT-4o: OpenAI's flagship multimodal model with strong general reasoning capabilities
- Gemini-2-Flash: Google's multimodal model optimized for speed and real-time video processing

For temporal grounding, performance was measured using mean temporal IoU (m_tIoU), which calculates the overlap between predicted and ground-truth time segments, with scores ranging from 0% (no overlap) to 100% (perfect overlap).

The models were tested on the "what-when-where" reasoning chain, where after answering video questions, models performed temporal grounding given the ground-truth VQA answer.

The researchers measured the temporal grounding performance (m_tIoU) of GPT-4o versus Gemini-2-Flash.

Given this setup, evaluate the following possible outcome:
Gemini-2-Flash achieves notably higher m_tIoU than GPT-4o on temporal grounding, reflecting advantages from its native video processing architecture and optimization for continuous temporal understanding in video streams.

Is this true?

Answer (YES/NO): YES